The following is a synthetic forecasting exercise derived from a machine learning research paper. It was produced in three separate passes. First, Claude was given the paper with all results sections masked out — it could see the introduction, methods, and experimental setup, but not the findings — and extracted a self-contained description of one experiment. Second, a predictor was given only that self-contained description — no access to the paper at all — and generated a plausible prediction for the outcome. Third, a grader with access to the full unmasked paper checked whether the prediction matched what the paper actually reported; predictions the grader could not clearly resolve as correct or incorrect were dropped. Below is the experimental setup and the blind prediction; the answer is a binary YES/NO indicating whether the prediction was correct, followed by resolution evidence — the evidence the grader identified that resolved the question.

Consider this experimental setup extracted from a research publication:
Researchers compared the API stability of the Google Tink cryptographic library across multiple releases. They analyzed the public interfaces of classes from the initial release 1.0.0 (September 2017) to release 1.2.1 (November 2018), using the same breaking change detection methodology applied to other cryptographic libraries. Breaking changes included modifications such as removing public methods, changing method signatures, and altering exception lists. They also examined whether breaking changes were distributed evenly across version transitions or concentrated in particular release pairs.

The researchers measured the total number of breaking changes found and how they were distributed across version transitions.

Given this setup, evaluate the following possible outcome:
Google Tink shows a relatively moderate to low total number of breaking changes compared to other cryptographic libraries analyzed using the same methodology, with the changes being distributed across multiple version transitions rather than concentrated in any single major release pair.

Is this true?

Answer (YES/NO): NO